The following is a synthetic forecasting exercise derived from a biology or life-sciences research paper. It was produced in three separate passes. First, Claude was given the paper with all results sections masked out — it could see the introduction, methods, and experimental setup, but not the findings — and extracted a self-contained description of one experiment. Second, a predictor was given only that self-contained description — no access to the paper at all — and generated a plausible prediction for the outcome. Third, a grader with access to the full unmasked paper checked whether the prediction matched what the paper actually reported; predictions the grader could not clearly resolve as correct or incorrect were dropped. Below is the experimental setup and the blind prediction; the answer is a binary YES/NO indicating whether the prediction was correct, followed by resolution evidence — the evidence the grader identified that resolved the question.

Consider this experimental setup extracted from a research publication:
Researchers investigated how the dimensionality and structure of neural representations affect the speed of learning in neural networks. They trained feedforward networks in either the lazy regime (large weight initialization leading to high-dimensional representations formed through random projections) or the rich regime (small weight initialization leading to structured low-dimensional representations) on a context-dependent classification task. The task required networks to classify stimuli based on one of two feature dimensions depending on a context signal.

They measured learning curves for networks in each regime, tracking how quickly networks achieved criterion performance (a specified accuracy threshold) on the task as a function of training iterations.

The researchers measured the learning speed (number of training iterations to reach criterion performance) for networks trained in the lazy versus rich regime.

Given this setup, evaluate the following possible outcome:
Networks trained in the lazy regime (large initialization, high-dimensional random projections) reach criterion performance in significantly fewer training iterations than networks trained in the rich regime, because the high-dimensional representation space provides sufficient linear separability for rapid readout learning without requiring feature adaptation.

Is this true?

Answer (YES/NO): YES